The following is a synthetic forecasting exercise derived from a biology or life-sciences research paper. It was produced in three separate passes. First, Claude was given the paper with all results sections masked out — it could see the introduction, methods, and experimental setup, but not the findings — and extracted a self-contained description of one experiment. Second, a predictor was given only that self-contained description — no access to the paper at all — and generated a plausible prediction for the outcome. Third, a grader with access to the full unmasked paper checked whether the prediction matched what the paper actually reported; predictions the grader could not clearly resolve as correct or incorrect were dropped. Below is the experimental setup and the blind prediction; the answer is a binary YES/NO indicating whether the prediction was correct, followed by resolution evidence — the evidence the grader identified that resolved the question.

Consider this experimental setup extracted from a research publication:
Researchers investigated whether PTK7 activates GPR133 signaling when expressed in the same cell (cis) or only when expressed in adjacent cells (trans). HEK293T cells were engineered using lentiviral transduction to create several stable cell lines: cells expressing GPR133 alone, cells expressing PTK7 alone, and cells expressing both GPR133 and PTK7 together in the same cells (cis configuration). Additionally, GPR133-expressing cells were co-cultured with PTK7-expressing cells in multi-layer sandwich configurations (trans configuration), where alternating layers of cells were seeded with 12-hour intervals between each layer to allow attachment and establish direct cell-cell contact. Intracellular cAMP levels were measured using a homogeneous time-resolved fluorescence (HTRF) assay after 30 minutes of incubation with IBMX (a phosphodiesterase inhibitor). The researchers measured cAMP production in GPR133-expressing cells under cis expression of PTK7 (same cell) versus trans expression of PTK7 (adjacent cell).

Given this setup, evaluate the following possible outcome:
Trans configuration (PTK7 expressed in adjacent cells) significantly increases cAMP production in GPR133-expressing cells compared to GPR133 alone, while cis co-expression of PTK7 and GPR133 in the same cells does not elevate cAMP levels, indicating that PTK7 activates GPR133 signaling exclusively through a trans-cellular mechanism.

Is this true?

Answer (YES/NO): YES